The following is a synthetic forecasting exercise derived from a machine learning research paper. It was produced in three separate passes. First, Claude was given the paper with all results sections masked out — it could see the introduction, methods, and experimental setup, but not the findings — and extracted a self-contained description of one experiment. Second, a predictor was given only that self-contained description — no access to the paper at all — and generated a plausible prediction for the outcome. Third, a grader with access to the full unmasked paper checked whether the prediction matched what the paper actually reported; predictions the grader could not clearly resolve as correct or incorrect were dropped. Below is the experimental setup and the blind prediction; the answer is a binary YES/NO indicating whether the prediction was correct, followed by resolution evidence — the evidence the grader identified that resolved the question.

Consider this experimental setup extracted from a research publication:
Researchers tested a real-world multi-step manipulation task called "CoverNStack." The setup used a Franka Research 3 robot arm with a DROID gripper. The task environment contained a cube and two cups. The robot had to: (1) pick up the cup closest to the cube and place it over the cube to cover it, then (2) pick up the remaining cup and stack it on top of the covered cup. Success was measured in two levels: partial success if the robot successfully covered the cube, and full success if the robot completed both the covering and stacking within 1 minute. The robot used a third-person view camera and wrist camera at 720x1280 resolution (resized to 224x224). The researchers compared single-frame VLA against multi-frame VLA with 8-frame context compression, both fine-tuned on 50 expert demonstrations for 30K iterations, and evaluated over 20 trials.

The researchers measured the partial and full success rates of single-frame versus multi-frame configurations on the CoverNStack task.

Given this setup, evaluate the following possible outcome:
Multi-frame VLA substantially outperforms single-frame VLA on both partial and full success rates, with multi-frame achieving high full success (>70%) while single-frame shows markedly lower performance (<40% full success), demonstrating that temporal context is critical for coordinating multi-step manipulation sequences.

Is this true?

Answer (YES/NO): NO